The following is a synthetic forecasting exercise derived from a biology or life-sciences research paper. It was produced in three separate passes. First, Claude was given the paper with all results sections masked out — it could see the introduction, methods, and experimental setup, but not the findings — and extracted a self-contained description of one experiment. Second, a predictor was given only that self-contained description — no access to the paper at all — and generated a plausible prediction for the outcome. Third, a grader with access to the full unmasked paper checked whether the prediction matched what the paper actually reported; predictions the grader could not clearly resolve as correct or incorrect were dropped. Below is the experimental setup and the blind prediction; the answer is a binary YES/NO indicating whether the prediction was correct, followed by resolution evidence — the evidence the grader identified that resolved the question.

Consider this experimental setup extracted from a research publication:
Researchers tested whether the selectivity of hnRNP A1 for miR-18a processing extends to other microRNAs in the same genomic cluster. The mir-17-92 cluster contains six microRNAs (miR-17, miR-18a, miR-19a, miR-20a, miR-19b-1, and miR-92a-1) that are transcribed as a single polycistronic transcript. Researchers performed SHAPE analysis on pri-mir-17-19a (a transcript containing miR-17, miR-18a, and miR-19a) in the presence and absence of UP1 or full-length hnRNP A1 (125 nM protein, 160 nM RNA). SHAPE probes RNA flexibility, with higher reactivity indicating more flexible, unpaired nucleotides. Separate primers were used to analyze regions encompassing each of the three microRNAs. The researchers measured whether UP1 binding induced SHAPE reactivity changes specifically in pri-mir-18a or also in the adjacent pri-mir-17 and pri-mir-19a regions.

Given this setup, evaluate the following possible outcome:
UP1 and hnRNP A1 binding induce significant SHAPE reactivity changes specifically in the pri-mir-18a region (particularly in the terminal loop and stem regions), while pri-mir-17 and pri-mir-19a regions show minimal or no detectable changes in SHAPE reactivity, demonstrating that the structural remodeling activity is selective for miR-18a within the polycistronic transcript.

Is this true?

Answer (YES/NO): NO